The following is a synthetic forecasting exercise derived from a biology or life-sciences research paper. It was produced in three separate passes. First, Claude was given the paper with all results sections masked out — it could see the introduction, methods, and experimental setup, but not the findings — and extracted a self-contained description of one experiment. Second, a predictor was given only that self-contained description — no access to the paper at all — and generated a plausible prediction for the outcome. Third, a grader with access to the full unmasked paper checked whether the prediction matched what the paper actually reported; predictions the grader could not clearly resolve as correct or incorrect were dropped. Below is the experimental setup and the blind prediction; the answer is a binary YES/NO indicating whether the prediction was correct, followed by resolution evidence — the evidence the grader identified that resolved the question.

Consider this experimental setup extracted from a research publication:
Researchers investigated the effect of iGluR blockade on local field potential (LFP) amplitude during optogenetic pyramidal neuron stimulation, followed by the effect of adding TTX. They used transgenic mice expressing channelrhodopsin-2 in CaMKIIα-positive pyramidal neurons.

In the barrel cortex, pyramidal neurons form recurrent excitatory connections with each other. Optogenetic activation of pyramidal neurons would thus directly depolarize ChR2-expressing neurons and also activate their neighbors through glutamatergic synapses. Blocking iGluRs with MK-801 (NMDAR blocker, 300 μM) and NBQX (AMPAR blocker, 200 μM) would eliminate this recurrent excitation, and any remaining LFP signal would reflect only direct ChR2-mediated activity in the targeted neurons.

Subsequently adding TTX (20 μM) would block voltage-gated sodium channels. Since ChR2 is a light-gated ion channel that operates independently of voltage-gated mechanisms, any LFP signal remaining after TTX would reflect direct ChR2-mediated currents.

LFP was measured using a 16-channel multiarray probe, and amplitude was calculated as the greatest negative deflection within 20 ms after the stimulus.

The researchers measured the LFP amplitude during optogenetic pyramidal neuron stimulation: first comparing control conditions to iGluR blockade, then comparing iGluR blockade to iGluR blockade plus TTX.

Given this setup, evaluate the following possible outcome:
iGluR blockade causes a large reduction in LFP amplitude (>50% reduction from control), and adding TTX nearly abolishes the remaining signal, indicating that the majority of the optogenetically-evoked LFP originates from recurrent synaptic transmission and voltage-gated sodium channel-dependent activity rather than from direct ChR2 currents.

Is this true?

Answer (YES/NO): NO